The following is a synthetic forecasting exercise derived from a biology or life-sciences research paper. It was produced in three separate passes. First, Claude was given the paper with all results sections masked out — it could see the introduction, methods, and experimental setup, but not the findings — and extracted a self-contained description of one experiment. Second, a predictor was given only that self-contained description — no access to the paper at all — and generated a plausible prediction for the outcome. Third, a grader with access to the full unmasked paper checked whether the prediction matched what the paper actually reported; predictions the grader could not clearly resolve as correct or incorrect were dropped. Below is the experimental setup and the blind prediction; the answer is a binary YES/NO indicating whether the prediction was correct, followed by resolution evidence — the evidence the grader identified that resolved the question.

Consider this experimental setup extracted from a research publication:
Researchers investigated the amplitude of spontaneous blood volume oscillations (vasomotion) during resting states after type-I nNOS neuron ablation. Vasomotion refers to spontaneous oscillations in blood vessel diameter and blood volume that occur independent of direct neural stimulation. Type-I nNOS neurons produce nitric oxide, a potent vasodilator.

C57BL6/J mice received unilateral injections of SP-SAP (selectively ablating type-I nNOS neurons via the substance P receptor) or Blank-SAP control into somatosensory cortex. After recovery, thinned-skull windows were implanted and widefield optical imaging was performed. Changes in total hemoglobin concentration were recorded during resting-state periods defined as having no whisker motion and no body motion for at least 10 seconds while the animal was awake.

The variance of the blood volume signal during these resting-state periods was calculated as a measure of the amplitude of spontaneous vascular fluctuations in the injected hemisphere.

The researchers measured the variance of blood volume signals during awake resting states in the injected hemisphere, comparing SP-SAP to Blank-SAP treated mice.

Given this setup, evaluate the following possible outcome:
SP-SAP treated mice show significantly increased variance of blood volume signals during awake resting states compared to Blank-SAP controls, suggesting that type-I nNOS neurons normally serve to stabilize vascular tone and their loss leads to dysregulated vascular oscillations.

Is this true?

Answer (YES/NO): NO